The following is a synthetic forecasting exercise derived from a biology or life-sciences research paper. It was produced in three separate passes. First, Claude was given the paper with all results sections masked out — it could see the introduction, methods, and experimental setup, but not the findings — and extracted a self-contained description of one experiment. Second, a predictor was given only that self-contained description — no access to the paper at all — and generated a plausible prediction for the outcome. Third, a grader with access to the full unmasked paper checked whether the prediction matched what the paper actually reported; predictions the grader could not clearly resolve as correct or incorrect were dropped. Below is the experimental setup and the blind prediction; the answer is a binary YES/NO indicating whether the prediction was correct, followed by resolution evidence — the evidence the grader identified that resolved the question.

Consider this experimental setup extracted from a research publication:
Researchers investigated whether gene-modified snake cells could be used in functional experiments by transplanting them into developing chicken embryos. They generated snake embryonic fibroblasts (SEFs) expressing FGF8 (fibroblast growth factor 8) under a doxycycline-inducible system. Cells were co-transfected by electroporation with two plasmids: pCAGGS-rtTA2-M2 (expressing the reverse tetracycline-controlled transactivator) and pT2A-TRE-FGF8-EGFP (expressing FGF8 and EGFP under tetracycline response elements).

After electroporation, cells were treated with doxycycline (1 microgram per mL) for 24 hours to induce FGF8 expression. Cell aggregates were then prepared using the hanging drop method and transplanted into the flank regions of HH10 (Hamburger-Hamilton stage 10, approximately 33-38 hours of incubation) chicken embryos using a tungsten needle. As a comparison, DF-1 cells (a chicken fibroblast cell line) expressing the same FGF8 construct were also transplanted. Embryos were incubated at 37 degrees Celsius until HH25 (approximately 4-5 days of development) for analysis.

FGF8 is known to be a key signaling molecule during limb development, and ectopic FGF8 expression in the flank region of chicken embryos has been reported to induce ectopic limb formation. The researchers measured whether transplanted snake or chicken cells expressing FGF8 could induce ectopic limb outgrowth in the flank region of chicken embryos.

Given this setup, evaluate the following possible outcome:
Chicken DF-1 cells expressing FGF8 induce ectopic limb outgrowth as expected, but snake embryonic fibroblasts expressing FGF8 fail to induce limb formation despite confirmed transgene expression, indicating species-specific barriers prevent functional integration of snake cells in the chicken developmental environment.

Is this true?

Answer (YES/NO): NO